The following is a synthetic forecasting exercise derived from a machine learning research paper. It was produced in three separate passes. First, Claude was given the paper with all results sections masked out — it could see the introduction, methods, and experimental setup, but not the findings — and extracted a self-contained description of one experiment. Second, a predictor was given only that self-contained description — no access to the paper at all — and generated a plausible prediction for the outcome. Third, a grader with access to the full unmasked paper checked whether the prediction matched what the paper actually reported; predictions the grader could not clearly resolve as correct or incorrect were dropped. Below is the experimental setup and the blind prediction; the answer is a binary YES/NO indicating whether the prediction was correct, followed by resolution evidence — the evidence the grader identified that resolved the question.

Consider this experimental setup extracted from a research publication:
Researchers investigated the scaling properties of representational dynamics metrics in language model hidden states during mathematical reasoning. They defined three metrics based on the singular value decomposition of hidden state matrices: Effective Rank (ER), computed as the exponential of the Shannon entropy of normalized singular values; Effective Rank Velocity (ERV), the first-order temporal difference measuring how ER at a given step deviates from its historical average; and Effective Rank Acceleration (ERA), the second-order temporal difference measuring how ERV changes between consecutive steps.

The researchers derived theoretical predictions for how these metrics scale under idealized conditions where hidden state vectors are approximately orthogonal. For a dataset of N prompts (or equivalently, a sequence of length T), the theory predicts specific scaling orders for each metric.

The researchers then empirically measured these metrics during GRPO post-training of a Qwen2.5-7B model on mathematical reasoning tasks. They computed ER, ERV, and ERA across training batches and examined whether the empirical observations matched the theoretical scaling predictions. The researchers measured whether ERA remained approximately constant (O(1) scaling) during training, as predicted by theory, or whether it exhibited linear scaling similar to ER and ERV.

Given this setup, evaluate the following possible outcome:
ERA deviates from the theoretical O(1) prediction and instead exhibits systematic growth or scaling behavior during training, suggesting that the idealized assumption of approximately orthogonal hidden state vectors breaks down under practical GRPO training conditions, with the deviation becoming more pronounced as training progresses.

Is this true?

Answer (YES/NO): NO